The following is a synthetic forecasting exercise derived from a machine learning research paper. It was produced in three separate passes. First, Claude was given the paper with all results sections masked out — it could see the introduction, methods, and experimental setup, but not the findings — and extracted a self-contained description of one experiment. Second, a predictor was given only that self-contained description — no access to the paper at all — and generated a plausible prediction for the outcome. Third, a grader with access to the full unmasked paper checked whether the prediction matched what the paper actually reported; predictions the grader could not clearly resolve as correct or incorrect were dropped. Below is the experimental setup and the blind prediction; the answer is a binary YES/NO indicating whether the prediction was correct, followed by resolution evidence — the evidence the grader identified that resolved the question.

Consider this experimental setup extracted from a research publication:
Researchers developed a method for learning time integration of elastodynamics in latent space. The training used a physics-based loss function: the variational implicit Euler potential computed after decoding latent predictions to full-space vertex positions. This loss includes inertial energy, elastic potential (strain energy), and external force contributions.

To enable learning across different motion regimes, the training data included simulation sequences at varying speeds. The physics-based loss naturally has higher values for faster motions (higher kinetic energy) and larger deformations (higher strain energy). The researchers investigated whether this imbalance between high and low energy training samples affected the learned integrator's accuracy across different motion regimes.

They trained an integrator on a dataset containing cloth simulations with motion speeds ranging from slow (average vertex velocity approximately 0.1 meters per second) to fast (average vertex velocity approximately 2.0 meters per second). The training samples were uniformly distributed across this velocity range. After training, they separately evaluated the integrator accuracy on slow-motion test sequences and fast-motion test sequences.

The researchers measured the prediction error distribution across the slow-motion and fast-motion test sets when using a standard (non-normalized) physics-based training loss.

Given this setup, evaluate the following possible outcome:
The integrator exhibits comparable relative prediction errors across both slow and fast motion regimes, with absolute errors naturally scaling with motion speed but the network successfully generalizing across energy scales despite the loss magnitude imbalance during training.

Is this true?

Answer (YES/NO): NO